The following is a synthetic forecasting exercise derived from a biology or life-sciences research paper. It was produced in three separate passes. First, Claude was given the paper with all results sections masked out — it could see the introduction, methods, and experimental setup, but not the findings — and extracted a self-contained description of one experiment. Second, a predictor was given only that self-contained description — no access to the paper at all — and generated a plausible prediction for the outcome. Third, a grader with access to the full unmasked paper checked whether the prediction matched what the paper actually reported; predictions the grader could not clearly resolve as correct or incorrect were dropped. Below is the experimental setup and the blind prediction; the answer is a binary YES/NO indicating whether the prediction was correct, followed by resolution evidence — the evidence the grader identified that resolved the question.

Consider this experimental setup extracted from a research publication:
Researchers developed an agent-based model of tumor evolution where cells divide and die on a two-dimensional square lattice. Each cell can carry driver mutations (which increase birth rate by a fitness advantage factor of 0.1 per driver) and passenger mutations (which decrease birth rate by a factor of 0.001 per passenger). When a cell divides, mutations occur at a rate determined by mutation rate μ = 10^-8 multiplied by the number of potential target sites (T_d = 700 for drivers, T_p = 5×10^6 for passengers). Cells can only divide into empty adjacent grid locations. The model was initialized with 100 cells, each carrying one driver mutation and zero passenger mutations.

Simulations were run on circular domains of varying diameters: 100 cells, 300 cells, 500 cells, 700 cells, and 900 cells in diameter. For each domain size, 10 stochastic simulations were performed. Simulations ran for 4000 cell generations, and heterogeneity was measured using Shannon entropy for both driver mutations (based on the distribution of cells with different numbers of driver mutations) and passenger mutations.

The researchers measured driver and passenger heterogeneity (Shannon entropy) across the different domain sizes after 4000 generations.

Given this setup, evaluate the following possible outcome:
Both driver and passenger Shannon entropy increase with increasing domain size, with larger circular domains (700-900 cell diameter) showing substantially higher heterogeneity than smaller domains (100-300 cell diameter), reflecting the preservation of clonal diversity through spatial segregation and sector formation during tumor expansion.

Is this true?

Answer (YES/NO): YES